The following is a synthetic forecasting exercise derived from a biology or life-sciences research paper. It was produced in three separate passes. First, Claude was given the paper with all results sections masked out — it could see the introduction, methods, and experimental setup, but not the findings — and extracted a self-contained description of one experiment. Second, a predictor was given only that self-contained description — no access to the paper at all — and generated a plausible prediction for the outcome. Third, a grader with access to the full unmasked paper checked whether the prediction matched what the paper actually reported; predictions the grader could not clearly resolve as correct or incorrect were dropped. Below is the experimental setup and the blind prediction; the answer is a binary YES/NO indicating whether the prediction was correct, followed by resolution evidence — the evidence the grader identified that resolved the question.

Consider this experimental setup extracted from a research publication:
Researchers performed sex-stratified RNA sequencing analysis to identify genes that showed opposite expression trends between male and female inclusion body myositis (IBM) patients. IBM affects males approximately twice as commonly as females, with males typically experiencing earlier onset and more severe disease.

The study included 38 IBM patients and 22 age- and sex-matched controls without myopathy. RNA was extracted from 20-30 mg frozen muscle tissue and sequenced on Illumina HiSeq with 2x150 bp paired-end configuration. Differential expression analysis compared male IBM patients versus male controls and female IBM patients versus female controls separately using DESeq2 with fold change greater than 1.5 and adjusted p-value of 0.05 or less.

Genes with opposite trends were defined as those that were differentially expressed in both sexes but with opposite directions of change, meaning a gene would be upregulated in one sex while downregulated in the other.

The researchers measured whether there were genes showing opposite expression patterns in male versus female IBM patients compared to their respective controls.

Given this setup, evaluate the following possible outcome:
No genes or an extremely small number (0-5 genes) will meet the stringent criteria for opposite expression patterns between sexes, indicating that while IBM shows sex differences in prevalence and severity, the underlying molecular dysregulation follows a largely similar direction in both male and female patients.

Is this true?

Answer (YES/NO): YES